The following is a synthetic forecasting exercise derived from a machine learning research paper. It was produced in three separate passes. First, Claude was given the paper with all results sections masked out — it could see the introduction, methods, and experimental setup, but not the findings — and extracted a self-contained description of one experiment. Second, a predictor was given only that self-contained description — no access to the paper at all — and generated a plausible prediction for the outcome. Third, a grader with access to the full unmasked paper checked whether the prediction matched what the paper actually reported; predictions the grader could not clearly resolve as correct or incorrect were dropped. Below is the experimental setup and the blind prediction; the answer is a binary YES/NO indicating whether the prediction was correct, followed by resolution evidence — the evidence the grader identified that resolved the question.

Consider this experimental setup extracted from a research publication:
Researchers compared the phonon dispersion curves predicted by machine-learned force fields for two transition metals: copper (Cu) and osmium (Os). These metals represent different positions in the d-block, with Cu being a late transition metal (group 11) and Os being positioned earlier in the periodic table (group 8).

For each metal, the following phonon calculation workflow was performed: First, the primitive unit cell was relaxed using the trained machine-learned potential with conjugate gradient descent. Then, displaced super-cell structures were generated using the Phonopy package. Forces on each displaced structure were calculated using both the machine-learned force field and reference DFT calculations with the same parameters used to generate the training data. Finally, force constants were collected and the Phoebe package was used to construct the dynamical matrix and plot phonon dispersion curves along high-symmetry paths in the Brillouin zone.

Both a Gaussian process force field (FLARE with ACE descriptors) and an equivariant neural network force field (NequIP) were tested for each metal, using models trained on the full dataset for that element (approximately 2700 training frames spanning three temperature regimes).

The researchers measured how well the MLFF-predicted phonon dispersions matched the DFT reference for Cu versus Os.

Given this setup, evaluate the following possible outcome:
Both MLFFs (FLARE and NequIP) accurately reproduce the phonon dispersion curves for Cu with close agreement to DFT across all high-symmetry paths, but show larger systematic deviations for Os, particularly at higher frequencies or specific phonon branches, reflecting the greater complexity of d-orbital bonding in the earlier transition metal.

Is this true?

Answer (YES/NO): YES